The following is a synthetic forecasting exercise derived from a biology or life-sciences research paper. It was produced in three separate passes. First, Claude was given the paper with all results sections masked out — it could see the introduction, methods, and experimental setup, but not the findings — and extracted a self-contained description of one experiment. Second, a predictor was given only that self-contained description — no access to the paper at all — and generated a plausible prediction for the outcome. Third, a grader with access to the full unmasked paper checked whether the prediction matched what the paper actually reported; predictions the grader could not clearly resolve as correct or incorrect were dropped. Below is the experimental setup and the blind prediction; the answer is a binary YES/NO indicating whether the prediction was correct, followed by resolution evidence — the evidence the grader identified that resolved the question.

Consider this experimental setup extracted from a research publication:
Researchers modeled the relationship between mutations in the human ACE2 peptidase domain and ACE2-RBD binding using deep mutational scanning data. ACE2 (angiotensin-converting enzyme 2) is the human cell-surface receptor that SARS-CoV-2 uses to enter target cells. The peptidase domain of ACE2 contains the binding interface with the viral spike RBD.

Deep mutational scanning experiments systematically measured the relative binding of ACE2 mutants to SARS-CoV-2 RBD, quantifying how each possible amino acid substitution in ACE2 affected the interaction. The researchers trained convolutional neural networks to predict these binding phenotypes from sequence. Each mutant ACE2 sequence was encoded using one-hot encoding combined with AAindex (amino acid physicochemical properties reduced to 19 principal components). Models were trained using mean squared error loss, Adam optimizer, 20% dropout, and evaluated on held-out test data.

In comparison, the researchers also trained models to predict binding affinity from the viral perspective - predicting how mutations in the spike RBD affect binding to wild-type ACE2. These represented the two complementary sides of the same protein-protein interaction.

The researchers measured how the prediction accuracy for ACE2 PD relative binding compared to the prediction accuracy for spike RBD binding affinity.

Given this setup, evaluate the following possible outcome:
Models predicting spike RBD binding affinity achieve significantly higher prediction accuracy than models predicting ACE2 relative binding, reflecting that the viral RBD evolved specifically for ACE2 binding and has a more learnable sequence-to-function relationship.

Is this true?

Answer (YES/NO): YES